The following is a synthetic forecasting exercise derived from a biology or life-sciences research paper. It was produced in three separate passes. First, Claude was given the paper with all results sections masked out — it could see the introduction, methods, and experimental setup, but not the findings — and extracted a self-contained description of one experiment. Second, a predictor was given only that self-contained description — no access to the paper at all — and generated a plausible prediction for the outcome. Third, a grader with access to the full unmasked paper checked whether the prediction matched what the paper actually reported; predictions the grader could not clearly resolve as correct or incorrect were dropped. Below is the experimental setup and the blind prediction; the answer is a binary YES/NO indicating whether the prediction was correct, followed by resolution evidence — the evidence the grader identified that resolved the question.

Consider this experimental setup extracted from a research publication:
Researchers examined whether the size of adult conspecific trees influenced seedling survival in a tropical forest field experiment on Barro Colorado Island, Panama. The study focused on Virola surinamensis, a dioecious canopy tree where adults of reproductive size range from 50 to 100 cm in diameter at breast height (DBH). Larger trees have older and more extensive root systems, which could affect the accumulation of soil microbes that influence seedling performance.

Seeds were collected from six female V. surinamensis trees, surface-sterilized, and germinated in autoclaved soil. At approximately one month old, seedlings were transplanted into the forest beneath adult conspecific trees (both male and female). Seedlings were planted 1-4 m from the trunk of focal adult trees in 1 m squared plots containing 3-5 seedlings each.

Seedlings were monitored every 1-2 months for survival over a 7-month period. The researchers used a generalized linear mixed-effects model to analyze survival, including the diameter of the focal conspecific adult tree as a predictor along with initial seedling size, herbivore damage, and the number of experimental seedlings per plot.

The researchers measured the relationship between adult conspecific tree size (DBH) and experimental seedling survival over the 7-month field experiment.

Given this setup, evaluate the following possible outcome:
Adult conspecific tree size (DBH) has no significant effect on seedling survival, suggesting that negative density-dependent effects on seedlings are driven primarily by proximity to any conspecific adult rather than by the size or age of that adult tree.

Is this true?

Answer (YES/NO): NO